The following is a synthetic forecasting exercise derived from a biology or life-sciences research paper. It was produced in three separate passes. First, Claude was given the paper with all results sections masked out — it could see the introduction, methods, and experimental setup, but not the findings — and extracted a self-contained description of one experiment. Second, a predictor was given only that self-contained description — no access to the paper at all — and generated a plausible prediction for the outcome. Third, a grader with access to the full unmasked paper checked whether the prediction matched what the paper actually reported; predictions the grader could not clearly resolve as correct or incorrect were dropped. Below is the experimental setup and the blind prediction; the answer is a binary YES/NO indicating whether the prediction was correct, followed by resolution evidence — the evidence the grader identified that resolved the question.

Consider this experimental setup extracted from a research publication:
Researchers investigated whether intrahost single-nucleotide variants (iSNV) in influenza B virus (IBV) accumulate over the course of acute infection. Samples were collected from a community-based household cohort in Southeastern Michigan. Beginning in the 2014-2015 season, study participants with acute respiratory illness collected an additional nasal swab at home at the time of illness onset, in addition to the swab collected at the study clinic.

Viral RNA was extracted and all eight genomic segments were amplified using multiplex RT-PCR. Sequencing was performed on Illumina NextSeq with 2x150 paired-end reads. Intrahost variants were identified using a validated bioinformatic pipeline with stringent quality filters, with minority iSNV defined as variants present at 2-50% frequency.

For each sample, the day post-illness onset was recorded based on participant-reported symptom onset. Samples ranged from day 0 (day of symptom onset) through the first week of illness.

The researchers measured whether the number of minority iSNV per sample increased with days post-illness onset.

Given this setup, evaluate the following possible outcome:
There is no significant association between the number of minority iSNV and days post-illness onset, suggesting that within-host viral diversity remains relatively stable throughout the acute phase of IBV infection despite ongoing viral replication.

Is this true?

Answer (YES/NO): YES